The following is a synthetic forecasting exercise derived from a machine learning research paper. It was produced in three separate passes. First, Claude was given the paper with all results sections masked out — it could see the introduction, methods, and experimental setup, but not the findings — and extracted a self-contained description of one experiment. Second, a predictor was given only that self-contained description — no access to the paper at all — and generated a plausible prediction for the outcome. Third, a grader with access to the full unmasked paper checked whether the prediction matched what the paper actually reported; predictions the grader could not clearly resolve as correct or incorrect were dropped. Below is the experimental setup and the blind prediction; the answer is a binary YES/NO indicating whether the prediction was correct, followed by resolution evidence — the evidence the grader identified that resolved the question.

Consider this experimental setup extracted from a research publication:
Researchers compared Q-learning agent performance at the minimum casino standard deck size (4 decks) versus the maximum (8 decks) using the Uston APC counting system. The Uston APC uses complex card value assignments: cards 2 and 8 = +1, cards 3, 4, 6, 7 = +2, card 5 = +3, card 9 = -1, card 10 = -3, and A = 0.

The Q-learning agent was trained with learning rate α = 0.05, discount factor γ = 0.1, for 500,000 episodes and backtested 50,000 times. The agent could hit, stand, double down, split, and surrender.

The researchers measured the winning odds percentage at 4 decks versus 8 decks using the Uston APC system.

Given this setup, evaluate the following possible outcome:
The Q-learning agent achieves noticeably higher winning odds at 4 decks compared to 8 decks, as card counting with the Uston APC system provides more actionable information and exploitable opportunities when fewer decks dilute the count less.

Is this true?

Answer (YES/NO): NO